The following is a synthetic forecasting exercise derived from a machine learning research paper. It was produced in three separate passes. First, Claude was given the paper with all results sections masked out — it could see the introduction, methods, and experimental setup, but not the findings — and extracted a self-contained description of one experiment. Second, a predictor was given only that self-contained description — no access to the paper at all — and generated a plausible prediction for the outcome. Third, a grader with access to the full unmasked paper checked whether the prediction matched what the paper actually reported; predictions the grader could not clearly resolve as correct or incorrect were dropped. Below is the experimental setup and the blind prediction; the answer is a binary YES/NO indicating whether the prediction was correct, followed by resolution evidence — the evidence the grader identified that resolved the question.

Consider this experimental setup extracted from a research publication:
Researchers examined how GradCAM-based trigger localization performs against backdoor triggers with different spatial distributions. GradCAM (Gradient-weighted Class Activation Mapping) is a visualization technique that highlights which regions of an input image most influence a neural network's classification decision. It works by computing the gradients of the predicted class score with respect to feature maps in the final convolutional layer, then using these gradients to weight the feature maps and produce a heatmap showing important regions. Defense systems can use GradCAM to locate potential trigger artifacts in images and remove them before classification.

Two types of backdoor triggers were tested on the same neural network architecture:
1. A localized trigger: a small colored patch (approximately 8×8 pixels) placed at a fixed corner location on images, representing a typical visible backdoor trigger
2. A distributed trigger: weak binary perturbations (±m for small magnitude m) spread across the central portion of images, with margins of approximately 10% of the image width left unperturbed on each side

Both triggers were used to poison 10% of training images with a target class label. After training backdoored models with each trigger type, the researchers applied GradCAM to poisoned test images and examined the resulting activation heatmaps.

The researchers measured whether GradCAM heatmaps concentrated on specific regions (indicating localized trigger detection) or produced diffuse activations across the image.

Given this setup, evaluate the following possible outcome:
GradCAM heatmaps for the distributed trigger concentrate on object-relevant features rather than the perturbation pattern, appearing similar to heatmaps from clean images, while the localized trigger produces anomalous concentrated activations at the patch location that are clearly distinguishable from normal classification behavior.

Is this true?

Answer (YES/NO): YES